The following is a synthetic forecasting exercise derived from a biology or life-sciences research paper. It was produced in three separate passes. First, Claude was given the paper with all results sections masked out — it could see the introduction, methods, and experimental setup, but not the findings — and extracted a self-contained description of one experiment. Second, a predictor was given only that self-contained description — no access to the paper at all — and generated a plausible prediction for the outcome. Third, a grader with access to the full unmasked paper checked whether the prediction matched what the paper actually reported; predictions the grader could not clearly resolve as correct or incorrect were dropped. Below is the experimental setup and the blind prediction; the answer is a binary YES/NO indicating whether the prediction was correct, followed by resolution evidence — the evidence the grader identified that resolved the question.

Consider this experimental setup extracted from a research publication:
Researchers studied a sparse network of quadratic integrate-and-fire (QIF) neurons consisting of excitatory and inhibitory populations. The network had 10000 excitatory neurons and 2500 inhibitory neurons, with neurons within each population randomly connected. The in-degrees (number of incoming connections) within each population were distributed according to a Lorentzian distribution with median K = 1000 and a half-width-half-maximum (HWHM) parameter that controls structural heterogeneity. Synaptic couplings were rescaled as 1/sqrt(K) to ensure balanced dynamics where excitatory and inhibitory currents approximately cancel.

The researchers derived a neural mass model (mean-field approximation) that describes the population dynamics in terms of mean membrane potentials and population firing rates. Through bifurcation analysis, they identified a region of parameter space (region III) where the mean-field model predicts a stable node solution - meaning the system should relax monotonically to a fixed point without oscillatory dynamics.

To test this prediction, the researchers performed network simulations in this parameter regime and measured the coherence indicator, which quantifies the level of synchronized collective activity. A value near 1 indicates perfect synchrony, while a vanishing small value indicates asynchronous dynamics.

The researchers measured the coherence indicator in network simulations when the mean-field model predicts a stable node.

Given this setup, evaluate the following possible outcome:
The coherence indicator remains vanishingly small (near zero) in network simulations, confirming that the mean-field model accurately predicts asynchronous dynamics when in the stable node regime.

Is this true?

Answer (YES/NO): YES